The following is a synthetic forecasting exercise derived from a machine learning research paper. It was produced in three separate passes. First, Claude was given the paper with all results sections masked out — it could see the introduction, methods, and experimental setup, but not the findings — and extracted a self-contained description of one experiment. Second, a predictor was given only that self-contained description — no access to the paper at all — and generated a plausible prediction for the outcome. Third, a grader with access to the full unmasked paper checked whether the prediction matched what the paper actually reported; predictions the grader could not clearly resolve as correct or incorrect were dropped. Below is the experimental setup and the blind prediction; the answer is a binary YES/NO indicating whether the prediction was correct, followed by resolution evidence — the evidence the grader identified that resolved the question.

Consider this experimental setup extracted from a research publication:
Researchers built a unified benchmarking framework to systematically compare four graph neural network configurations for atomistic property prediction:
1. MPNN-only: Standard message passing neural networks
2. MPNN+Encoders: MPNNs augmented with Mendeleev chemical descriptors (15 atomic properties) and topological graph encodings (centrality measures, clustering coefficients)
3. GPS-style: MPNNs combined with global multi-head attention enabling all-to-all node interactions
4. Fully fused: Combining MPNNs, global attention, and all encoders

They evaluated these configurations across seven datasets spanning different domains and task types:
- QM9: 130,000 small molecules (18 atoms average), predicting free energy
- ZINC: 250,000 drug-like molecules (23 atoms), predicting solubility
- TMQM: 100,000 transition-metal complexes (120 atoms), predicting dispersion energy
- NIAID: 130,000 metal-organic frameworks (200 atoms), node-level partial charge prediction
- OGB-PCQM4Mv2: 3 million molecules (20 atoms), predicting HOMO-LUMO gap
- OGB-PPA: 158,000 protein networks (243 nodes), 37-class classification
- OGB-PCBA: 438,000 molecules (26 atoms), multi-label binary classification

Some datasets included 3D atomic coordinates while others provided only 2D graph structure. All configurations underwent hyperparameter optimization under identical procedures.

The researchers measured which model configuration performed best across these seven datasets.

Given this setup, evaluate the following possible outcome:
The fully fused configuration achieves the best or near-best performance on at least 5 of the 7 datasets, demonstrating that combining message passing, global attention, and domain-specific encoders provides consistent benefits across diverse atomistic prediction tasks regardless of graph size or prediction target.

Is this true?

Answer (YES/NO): NO